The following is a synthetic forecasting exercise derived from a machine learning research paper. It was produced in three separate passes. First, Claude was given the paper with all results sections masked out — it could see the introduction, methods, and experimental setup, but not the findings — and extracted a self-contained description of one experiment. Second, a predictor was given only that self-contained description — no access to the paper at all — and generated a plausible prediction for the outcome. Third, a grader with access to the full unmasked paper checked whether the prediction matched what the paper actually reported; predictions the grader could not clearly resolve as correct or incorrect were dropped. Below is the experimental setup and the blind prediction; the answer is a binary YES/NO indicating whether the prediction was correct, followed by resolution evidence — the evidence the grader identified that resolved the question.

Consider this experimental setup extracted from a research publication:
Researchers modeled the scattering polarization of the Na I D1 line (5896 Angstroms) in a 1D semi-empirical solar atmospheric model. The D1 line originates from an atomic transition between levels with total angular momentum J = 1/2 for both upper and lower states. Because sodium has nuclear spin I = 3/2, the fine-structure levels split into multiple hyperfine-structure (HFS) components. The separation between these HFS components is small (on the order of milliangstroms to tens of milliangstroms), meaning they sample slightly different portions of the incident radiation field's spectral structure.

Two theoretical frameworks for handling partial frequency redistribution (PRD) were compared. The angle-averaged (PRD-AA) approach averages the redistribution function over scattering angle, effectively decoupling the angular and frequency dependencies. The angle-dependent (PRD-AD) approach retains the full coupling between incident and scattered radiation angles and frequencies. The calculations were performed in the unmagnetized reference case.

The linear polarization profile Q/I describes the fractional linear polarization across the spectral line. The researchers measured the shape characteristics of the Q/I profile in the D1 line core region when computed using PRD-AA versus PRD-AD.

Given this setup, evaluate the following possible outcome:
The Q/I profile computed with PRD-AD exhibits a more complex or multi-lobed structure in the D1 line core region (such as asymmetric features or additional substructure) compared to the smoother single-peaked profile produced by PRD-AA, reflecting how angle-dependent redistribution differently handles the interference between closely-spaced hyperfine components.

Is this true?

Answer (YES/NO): NO